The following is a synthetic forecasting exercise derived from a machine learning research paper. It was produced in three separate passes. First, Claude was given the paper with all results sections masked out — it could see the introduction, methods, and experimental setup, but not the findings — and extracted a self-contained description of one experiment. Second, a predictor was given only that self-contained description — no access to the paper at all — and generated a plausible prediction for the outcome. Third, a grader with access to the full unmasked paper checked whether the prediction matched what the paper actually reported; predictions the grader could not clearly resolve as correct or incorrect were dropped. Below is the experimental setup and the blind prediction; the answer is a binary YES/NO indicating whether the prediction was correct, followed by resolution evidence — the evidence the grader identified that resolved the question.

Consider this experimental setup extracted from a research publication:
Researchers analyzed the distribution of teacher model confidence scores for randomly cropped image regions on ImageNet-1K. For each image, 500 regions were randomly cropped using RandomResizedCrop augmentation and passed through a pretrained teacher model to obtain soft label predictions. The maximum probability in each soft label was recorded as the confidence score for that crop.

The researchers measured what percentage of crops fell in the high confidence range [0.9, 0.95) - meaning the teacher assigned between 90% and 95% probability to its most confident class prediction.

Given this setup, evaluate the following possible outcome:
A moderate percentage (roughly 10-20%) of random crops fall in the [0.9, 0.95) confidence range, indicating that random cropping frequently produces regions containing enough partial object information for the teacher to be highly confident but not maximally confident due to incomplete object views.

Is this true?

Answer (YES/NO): NO